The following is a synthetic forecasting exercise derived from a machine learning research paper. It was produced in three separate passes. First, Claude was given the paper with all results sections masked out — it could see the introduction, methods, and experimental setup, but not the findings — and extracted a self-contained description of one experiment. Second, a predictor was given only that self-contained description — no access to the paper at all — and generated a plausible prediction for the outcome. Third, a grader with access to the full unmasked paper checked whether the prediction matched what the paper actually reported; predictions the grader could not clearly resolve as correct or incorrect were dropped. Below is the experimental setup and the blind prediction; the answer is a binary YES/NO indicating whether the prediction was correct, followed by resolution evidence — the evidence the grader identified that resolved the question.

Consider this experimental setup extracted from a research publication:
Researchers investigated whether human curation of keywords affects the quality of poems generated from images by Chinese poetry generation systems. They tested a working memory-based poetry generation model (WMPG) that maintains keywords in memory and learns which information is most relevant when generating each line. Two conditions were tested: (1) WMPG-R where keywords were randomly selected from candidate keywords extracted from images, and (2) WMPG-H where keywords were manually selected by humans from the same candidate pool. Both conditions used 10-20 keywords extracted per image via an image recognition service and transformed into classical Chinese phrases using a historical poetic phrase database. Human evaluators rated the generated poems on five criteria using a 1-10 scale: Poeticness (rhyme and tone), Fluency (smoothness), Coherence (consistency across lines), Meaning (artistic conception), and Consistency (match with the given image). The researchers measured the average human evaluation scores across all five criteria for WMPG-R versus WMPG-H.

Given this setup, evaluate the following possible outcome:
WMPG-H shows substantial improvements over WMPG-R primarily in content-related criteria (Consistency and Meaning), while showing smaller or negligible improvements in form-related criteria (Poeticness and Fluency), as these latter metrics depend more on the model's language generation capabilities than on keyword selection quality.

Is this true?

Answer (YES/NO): YES